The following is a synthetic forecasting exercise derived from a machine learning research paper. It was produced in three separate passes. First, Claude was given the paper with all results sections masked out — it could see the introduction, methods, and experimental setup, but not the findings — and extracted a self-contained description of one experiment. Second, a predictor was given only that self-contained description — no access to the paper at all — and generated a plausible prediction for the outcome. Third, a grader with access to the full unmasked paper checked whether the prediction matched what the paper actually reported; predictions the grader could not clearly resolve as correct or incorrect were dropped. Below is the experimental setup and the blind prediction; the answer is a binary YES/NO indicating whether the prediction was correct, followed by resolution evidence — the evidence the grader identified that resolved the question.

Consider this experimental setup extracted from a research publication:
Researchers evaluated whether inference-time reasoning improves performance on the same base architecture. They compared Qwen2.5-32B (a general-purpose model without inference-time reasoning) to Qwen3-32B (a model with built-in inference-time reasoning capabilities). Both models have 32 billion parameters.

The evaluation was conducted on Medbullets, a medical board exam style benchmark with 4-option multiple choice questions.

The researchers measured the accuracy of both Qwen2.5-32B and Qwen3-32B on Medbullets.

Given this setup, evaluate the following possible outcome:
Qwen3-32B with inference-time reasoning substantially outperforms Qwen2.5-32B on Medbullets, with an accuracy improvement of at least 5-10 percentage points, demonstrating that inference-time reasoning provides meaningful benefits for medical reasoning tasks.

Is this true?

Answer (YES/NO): YES